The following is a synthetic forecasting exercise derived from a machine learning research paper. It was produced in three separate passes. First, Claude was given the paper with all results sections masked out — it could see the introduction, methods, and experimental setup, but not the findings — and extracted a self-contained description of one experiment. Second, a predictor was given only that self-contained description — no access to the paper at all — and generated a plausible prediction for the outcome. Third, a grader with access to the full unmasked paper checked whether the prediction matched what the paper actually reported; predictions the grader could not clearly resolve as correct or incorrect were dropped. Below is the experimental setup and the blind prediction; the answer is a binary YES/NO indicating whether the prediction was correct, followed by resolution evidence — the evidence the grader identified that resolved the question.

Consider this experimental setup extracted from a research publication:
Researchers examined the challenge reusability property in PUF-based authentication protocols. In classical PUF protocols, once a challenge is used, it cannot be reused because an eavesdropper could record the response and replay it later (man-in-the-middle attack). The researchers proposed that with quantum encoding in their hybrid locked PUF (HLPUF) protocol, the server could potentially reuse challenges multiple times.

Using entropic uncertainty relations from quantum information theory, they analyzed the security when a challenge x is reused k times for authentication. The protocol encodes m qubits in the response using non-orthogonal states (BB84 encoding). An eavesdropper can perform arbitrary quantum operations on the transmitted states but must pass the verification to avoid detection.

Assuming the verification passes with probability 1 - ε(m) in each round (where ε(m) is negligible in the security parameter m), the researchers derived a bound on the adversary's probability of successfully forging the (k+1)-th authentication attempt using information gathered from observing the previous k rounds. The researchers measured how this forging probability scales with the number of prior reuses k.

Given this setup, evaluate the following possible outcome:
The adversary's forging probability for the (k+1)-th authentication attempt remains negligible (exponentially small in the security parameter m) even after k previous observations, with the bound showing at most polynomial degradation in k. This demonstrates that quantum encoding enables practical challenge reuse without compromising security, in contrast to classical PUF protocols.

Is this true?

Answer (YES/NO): YES